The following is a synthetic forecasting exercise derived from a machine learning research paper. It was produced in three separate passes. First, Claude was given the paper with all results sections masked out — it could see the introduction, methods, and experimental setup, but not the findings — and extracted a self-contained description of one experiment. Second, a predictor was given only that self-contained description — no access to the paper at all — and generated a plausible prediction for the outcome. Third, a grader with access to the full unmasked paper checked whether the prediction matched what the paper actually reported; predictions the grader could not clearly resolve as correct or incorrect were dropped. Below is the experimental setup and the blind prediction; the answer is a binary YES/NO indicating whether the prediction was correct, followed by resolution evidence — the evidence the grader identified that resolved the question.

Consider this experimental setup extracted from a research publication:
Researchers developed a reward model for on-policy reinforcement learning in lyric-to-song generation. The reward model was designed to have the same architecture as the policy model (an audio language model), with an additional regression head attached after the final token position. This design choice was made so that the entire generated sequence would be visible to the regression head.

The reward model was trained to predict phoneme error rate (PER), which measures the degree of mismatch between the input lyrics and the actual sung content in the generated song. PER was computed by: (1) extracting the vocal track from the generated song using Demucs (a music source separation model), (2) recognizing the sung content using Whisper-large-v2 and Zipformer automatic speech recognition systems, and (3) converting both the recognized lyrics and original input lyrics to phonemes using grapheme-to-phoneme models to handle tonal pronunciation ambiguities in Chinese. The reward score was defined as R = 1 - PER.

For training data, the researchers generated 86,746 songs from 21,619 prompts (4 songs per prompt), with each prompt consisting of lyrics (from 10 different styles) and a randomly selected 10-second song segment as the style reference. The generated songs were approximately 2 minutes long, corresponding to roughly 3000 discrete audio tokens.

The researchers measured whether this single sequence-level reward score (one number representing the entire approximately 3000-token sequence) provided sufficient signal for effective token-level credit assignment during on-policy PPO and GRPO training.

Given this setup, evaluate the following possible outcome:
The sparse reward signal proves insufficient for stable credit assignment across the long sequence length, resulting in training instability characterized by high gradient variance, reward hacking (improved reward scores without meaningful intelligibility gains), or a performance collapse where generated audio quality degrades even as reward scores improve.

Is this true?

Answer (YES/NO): NO